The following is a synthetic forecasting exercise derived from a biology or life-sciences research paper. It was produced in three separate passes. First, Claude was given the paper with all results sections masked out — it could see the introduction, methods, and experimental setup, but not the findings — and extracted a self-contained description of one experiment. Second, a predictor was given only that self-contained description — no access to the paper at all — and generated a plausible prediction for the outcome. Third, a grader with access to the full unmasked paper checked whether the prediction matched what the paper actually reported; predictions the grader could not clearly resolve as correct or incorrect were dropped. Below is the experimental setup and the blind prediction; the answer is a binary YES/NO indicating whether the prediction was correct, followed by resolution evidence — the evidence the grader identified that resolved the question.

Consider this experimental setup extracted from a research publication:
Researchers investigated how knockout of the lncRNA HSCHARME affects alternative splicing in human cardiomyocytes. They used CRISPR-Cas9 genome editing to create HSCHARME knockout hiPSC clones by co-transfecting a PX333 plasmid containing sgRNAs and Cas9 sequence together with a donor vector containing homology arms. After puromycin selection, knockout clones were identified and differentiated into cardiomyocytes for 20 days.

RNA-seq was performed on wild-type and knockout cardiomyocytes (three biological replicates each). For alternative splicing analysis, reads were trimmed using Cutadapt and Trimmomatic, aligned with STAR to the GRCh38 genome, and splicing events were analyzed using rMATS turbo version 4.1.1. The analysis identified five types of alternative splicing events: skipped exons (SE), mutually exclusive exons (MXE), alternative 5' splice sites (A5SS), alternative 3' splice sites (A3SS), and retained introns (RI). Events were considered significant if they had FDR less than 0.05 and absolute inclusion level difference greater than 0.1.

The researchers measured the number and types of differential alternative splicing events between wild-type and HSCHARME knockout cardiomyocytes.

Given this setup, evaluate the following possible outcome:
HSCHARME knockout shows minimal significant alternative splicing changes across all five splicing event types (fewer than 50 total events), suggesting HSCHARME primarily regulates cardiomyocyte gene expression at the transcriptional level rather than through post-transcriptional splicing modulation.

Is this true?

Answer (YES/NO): NO